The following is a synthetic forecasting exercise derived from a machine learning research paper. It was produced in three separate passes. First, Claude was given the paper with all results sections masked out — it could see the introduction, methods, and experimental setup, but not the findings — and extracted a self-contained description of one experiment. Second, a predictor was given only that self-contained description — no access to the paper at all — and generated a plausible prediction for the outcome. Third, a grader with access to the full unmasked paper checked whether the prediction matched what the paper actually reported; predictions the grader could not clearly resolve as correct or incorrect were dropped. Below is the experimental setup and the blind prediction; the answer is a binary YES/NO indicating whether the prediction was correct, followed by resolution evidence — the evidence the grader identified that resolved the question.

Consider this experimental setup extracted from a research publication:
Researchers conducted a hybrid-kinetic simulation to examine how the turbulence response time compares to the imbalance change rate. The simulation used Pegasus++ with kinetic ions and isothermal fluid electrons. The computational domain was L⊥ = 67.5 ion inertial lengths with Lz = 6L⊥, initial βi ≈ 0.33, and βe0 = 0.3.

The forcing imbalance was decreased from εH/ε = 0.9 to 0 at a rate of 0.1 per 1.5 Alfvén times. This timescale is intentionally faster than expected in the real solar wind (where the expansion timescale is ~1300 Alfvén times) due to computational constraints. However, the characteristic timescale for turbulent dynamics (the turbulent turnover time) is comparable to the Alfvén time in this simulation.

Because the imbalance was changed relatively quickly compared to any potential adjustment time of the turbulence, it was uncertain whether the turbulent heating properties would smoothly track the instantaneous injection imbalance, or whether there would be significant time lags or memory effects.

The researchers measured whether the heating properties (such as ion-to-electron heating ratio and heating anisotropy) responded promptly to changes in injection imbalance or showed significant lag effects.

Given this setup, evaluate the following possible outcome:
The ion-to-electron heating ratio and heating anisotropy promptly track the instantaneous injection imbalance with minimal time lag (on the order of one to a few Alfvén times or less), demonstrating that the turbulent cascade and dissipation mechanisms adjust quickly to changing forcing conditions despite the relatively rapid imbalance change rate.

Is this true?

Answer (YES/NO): YES